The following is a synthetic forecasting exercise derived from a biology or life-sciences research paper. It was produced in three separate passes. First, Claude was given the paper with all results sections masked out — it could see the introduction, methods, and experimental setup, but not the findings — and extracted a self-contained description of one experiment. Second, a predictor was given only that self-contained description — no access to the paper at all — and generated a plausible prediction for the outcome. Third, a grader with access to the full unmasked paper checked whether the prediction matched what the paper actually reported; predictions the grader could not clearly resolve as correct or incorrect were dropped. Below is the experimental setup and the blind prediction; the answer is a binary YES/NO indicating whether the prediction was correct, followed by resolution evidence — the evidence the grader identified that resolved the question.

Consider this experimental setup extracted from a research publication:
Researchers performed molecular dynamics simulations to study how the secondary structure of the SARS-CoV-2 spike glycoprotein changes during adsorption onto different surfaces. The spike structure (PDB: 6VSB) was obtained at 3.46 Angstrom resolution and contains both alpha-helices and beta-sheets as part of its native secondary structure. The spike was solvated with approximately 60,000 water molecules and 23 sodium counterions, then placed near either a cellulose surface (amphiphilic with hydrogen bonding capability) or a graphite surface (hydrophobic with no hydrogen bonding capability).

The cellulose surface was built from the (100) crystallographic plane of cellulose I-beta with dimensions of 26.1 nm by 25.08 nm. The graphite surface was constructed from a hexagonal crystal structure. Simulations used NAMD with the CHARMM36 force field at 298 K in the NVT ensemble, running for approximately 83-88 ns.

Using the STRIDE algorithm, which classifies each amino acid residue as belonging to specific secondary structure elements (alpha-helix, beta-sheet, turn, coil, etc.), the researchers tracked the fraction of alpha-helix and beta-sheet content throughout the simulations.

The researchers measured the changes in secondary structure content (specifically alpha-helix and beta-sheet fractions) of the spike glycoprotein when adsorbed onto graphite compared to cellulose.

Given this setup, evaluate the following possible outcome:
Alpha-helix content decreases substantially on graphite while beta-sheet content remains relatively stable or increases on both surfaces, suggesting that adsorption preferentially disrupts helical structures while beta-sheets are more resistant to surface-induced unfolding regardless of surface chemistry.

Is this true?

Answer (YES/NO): NO